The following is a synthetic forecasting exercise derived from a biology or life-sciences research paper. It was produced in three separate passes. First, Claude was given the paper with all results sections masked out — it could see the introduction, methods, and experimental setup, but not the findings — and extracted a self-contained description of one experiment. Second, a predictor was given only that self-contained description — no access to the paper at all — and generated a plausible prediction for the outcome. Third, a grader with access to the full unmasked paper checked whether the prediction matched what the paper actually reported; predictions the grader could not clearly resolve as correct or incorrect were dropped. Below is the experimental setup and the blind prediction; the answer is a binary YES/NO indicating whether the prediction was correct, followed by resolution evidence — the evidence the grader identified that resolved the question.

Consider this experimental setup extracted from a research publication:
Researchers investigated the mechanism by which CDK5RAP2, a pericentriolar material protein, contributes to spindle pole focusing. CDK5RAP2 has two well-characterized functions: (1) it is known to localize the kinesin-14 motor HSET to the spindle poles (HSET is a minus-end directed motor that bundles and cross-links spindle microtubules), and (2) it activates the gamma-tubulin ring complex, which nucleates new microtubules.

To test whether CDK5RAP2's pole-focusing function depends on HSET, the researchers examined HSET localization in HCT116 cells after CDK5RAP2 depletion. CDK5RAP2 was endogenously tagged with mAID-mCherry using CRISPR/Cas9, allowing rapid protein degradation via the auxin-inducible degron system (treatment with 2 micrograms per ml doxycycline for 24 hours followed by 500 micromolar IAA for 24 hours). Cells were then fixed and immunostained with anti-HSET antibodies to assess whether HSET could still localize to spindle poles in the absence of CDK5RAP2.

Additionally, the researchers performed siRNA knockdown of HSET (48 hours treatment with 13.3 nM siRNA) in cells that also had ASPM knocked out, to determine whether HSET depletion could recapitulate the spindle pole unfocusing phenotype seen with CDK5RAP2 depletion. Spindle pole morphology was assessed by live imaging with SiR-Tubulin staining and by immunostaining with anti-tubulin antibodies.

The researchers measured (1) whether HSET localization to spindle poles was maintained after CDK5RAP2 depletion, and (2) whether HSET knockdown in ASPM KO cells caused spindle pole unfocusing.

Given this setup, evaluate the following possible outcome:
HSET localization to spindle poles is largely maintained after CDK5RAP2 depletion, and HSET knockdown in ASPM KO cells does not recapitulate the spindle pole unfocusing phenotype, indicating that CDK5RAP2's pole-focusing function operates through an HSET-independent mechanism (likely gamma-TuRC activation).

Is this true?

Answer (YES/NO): NO